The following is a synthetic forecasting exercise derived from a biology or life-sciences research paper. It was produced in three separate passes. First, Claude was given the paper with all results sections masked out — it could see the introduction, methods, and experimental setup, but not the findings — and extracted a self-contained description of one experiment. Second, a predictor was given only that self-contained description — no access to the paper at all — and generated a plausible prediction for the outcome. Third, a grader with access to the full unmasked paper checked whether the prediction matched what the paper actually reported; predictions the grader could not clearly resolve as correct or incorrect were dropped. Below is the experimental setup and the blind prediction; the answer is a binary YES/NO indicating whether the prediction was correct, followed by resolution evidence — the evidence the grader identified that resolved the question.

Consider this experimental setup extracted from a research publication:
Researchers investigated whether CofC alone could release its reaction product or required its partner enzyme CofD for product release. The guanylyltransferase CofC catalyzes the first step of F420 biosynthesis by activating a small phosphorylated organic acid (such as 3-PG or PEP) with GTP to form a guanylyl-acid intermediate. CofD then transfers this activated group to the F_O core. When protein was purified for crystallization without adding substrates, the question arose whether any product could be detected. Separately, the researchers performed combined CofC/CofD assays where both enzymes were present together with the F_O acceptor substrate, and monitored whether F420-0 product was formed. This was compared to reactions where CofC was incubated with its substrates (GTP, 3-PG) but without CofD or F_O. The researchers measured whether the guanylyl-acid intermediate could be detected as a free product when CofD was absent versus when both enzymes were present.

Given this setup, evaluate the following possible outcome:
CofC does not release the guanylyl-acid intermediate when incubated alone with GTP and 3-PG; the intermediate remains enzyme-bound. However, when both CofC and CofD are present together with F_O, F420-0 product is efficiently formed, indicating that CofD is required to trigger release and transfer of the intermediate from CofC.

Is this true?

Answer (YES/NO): YES